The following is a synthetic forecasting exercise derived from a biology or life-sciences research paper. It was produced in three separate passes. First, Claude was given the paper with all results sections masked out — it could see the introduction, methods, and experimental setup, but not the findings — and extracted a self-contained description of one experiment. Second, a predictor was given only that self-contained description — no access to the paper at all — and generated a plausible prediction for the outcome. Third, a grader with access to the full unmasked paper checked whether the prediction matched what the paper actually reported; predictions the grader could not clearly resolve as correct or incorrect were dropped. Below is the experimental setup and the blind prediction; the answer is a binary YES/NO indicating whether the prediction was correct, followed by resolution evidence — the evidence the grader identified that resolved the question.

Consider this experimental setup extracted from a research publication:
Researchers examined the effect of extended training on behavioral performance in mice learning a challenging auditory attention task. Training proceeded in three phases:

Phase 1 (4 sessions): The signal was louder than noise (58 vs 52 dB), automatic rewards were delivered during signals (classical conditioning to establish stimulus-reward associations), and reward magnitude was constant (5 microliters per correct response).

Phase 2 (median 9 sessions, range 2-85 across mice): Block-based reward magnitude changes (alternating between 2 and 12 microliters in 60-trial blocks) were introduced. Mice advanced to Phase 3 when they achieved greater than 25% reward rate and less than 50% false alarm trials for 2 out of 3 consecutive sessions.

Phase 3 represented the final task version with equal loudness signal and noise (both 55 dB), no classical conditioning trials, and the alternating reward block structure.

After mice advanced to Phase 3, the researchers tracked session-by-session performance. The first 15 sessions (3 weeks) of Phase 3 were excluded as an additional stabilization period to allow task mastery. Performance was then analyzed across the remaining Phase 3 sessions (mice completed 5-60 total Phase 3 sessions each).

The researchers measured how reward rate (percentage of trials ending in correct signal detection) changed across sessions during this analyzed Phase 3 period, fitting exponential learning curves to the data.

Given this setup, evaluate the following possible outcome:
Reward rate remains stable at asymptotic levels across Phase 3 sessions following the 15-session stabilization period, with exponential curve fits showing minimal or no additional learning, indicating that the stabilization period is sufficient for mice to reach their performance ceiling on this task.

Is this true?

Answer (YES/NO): NO